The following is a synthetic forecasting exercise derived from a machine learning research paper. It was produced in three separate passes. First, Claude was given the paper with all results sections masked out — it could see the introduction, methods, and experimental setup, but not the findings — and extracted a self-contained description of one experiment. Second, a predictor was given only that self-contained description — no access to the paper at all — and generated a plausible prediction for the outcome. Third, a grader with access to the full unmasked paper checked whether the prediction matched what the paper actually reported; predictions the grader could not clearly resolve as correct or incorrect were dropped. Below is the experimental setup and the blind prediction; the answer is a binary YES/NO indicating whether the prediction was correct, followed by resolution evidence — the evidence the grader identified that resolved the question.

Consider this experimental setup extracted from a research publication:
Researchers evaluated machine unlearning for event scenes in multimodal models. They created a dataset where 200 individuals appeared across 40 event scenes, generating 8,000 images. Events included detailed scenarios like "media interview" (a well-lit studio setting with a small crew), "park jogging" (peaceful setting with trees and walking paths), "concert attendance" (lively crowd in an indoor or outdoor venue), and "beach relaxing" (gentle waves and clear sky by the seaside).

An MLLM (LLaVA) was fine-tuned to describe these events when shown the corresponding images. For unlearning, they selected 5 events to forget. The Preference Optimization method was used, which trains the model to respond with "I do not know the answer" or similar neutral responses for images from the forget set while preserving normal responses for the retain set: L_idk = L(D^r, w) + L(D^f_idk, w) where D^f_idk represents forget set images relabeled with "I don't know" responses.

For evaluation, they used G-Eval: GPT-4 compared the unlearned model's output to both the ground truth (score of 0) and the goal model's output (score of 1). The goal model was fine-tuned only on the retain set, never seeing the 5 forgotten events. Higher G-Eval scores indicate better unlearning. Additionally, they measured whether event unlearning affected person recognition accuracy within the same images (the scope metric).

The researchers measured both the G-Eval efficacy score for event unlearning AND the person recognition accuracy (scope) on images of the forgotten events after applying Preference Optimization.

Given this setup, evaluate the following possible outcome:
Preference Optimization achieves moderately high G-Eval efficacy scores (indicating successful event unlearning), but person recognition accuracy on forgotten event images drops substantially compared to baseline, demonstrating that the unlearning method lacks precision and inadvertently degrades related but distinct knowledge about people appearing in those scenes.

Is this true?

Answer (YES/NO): NO